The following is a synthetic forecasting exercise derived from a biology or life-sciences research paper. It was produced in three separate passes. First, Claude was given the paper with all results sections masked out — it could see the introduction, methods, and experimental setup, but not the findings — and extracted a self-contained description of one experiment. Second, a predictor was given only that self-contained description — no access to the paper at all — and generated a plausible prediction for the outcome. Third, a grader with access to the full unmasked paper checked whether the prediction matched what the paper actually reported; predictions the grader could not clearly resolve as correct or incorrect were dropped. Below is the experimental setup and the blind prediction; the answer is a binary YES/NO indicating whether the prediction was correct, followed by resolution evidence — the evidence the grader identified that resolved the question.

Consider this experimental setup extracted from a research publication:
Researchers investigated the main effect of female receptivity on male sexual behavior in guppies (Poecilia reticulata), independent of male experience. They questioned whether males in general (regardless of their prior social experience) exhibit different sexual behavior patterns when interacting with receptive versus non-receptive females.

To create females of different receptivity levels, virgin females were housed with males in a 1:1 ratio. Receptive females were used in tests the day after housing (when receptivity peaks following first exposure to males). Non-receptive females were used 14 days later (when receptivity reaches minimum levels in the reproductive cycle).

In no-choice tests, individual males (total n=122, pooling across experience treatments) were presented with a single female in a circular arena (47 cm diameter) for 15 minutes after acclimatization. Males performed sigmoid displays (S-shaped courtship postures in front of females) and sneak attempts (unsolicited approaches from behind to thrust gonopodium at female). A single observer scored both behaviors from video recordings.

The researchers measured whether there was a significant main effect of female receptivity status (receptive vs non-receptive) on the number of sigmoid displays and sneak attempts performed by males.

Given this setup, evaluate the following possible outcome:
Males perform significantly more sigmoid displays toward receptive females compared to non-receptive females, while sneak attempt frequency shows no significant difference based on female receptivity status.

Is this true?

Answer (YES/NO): NO